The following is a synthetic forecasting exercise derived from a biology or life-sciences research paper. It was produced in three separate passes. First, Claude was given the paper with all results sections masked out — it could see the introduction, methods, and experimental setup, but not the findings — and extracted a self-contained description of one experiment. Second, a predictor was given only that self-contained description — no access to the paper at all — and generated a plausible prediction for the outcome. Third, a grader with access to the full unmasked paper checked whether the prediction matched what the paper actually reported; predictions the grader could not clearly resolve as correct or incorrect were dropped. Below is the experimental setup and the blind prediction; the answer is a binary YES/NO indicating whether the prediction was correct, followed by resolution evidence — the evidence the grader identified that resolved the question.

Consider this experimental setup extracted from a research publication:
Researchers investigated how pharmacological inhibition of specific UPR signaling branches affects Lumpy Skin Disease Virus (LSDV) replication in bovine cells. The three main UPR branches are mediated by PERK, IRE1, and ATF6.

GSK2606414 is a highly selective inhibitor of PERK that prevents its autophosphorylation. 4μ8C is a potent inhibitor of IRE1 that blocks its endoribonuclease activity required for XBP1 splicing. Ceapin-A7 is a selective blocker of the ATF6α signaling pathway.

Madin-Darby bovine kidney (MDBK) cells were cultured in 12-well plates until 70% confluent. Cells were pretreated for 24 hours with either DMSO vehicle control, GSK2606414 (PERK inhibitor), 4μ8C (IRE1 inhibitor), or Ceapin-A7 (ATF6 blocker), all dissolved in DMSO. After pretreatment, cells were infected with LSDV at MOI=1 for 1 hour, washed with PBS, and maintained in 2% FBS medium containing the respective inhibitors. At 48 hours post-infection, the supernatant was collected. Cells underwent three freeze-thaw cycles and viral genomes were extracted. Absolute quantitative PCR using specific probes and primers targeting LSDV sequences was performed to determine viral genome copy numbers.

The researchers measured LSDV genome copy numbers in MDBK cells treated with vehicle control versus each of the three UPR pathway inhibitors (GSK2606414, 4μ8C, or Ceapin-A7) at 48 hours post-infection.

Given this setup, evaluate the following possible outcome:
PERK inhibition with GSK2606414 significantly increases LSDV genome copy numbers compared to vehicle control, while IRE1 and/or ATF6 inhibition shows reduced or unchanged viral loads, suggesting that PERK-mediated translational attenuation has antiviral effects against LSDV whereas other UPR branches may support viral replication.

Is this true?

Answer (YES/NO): NO